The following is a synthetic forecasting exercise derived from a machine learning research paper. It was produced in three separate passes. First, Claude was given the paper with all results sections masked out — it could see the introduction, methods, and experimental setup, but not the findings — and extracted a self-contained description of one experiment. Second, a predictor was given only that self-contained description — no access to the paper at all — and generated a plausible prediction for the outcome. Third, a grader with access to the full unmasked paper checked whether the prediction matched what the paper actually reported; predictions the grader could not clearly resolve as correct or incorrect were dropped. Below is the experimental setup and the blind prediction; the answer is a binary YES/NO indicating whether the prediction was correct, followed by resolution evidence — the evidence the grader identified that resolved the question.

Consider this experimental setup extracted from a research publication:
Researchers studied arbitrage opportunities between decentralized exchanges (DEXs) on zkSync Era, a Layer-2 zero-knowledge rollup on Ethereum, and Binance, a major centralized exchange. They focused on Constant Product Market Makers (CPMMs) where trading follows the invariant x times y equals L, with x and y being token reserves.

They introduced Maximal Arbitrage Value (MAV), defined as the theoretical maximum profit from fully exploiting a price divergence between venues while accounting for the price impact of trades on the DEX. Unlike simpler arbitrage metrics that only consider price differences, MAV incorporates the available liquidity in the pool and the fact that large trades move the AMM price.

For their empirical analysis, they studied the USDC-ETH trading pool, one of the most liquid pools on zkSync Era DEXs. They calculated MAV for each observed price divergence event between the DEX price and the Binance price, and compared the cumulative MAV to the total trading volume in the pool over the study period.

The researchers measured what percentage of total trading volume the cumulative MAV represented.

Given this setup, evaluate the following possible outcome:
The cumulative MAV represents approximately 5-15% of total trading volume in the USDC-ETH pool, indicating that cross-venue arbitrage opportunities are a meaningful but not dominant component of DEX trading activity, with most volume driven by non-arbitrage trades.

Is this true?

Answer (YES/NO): NO